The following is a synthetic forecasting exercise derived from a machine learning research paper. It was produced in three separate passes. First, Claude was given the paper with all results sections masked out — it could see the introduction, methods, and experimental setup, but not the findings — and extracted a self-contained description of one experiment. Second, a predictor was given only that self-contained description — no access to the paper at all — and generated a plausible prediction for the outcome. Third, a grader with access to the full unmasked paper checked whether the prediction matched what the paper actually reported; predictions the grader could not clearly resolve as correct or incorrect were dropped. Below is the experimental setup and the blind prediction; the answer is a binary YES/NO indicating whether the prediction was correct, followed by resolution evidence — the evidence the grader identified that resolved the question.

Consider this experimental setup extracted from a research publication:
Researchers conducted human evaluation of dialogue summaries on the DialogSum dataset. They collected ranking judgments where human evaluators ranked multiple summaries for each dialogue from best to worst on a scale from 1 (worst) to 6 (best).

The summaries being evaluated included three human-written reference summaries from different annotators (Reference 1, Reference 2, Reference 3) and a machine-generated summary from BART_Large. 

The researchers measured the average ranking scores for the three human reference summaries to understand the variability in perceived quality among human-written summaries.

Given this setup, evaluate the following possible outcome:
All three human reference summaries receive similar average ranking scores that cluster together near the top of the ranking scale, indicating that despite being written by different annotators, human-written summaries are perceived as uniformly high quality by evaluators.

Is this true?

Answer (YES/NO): YES